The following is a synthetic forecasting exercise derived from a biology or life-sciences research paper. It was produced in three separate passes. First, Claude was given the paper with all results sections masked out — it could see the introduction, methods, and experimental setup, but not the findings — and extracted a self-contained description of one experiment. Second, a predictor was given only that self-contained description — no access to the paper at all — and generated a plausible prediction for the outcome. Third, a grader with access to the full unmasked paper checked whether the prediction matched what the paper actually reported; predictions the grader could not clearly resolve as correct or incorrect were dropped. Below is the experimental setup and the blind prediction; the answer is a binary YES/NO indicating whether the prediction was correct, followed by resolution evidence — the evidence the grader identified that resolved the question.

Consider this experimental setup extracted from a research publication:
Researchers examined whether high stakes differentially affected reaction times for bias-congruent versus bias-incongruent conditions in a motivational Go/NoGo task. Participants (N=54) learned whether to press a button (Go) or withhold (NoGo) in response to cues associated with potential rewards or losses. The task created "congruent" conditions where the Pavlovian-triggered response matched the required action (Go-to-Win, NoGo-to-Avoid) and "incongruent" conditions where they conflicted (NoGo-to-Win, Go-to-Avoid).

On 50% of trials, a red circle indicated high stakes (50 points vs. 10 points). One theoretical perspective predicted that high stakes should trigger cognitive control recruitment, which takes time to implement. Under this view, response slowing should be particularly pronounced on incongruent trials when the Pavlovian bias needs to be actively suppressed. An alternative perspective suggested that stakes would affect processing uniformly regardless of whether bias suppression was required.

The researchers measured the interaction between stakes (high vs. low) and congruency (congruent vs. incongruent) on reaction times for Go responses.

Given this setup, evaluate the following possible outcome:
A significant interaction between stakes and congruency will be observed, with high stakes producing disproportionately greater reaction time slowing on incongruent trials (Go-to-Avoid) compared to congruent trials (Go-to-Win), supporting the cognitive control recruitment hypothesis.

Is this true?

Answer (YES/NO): YES